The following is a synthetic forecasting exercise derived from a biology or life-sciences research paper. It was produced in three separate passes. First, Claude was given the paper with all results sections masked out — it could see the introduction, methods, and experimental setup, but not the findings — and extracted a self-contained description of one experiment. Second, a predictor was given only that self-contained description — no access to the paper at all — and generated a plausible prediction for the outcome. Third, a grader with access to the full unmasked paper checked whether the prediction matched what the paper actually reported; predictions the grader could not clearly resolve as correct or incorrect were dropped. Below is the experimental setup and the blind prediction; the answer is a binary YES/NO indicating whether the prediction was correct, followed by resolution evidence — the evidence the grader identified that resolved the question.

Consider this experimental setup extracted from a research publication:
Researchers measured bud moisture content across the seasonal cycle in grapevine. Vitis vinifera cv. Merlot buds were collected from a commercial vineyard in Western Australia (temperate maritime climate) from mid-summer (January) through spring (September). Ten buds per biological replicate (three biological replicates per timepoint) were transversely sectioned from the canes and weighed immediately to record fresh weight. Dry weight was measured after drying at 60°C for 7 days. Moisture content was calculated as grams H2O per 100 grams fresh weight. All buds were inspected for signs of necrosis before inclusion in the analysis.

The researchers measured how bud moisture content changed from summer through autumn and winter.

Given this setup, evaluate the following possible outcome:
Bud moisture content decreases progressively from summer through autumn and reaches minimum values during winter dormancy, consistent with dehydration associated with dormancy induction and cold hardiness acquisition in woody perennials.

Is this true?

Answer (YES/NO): YES